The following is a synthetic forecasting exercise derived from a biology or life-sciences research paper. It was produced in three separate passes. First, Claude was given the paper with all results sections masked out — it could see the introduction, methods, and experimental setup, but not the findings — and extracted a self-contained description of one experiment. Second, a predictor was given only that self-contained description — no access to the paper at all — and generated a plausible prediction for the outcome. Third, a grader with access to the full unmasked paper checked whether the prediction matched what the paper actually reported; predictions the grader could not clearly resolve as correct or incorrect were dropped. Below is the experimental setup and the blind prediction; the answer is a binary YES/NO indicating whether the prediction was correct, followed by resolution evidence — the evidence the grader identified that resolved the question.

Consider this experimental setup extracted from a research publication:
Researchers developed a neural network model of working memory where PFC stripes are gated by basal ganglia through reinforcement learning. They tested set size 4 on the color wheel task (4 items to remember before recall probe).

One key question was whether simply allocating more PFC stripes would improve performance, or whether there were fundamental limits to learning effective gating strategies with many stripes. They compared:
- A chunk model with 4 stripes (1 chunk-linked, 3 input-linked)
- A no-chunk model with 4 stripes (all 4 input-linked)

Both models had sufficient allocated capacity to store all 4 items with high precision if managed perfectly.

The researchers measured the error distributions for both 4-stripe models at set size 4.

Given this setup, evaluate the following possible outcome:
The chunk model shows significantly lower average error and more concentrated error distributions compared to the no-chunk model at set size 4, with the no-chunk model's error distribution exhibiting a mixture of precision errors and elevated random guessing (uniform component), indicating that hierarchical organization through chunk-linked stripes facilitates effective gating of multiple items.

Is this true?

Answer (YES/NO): YES